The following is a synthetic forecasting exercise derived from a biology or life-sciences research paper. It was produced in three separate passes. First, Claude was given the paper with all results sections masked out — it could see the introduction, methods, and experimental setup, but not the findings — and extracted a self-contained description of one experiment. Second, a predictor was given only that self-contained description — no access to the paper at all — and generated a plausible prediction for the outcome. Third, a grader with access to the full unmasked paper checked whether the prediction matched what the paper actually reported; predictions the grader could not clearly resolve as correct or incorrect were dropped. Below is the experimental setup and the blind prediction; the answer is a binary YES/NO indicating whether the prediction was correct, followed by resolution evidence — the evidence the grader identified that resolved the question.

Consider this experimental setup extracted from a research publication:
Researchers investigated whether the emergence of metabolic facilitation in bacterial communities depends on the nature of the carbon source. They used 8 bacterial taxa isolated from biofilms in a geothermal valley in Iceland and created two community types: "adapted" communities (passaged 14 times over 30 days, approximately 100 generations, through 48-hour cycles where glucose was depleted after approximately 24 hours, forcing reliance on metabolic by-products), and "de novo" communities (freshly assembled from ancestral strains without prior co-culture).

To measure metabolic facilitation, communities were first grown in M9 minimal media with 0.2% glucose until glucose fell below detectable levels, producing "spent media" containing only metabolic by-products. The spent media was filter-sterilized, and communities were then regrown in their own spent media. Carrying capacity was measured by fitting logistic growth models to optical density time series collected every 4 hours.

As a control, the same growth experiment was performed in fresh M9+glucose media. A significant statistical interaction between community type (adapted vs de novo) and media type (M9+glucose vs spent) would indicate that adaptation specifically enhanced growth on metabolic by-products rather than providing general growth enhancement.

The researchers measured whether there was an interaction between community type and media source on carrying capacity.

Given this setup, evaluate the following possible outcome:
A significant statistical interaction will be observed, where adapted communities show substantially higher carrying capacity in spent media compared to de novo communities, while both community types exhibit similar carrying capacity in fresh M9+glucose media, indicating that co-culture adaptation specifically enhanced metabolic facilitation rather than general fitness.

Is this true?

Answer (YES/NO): NO